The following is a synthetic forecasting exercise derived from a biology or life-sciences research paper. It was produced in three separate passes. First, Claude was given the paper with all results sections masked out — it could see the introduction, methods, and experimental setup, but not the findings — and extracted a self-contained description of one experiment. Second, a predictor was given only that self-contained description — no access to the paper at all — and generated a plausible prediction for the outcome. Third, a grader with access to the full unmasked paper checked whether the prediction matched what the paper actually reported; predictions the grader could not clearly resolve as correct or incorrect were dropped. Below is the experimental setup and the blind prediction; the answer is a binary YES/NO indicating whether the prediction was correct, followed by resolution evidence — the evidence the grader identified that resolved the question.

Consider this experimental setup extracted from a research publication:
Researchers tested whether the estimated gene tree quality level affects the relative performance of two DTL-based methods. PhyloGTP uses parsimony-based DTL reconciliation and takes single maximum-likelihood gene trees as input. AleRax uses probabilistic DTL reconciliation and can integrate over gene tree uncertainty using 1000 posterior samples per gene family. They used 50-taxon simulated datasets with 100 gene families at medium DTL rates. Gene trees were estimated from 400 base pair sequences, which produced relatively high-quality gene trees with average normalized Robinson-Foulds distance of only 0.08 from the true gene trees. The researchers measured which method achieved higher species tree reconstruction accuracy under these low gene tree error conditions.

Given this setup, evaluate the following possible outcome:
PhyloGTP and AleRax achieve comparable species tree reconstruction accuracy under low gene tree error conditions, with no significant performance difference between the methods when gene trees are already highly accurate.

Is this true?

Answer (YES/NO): NO